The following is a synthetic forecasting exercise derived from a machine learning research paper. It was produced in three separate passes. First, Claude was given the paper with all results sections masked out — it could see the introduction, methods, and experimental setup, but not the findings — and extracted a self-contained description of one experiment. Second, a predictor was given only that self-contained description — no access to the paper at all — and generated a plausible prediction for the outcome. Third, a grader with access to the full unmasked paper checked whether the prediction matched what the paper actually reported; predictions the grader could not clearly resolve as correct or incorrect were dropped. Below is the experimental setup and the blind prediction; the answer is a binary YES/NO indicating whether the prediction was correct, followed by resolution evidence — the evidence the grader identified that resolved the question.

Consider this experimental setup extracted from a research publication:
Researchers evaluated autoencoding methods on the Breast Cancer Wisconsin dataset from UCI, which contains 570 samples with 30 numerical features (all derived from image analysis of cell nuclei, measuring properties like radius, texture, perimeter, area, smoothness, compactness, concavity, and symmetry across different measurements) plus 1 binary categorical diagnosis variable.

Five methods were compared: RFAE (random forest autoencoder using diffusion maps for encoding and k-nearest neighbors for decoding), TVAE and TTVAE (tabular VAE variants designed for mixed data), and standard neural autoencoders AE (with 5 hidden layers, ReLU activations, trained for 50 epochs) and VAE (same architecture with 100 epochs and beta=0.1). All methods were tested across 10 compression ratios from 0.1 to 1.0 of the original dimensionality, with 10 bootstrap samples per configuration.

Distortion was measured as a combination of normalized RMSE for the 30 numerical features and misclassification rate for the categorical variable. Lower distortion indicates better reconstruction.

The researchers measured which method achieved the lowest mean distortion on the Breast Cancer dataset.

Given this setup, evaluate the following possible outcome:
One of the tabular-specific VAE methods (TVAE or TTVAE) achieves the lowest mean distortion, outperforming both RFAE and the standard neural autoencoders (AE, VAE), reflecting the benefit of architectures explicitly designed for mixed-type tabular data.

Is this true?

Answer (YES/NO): NO